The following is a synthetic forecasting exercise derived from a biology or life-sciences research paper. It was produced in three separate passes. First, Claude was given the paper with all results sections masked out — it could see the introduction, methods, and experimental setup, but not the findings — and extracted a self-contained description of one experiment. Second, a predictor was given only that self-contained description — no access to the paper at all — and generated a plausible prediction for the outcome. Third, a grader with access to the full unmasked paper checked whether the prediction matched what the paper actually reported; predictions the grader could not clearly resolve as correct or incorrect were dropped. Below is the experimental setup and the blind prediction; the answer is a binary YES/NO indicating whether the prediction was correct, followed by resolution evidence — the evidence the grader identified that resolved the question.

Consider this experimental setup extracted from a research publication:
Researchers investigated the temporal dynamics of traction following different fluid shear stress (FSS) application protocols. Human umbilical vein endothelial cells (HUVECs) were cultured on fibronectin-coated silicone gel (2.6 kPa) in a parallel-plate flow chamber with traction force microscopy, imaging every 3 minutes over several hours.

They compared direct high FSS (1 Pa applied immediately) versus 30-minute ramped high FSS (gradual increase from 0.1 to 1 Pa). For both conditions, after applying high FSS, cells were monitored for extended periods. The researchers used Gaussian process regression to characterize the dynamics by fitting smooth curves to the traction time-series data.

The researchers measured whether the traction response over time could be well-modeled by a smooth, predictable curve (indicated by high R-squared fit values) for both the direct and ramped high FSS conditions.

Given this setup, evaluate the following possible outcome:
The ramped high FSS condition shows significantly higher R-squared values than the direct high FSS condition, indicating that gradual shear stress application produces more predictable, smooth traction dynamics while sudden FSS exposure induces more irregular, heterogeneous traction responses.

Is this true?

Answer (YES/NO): NO